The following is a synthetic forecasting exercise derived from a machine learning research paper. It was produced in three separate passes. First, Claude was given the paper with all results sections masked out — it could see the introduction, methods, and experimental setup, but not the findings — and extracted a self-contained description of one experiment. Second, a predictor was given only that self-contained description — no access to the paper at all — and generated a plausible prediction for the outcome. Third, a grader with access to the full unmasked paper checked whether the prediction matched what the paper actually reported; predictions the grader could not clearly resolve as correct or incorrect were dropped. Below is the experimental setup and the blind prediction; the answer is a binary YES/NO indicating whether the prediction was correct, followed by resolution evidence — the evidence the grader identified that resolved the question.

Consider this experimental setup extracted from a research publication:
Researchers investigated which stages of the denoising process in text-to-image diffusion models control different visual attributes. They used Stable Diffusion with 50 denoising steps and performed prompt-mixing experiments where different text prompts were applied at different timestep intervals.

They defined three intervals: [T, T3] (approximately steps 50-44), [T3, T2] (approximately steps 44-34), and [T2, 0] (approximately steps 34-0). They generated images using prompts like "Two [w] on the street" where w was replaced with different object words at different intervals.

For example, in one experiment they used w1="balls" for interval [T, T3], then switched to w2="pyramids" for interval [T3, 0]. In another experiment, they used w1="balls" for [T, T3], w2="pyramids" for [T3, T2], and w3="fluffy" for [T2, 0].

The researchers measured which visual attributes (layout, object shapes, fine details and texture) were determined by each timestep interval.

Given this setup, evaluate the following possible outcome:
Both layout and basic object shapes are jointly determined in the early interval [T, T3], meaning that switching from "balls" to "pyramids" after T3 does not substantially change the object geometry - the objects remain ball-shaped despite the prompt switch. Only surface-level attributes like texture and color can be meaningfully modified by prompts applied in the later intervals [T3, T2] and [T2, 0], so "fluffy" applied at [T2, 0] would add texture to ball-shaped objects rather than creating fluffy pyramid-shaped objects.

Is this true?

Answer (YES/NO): NO